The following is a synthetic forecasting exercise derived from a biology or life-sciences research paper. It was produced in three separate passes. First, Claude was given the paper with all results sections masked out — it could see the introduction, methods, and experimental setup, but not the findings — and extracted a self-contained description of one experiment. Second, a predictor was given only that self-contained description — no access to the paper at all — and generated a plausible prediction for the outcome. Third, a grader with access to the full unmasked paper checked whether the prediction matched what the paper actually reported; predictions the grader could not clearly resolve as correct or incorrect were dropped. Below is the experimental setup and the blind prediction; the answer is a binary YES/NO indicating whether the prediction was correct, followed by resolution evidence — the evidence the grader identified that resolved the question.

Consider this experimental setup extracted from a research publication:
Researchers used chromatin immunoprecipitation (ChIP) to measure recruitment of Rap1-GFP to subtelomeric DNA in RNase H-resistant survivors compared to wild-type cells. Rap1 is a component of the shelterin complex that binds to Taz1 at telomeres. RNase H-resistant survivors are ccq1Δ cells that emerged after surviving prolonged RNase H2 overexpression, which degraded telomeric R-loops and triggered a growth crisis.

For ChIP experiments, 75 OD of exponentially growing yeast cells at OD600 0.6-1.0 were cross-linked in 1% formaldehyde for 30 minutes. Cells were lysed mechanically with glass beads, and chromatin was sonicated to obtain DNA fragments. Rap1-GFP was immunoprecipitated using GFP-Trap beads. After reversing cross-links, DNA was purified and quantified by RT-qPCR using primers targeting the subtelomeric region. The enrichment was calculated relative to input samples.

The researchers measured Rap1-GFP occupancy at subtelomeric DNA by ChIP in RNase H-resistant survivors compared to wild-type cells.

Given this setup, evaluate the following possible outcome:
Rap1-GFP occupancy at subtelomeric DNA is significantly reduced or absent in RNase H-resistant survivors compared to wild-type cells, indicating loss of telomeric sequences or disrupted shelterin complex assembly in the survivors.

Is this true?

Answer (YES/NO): YES